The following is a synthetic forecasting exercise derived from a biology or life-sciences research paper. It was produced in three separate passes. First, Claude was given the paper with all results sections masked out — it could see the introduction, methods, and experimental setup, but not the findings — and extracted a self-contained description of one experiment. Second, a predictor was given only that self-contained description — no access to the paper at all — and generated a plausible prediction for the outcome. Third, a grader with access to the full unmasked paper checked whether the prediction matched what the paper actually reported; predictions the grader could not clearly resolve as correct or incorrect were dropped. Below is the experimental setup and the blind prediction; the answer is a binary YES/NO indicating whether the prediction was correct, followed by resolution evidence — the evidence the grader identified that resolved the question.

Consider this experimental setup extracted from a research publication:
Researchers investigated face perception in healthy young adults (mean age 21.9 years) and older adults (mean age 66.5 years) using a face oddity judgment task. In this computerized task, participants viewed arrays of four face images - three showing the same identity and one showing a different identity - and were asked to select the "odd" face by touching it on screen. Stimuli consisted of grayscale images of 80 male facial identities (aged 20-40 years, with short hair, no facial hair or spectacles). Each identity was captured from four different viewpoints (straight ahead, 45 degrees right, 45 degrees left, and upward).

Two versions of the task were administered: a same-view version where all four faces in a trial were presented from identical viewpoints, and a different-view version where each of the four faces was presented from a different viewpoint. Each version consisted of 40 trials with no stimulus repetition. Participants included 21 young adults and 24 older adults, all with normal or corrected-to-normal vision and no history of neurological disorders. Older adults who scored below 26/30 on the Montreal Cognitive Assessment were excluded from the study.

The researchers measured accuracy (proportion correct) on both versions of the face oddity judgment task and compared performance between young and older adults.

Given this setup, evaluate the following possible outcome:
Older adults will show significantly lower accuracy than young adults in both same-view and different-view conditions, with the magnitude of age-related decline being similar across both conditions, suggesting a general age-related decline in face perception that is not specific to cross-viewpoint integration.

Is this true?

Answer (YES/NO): NO